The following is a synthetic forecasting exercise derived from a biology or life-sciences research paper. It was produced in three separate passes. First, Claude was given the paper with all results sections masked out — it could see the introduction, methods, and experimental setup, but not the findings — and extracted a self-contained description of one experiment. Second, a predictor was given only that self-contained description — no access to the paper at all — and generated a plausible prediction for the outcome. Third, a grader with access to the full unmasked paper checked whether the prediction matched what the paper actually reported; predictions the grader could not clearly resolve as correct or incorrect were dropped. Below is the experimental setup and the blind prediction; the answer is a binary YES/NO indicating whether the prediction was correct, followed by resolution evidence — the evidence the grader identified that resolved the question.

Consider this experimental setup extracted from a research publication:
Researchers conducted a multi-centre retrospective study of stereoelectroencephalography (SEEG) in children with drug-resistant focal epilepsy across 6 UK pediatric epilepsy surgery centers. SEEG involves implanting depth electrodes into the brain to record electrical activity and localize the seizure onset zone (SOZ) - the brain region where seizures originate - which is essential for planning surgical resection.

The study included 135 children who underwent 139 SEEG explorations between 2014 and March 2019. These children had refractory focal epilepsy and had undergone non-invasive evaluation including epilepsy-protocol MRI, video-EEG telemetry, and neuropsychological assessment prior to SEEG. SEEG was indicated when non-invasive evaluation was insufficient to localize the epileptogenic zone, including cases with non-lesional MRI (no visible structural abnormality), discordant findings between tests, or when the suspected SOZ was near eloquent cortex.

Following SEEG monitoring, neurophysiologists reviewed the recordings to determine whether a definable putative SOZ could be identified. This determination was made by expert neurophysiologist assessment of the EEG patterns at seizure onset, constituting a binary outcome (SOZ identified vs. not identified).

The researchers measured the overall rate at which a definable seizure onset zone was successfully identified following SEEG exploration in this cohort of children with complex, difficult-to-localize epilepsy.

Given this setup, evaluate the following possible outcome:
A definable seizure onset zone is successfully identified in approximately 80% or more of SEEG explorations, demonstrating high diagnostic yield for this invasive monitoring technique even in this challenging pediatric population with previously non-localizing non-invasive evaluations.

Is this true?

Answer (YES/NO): YES